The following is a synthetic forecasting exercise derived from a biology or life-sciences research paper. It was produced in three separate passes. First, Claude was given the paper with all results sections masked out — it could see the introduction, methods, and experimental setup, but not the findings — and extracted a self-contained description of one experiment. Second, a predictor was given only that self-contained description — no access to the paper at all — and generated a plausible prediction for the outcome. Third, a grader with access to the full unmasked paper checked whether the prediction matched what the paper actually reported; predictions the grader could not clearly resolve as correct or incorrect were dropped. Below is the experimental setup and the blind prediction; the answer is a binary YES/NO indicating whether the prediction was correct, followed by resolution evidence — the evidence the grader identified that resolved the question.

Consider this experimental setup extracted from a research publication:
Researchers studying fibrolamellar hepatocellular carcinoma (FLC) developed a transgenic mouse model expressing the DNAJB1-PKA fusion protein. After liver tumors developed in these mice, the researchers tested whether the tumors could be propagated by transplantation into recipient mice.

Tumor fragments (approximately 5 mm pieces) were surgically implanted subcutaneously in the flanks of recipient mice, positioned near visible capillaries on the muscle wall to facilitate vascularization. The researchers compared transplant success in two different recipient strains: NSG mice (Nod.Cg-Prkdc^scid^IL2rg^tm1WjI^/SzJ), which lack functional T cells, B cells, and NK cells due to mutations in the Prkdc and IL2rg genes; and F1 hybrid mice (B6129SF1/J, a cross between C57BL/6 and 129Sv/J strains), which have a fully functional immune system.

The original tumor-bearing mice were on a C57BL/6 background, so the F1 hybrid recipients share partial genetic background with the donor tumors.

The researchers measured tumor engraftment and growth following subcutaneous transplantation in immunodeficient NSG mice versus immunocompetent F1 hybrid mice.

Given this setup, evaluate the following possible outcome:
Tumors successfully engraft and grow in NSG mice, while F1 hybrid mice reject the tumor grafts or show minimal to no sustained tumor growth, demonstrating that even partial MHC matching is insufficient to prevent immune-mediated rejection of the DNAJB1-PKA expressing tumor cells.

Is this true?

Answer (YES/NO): NO